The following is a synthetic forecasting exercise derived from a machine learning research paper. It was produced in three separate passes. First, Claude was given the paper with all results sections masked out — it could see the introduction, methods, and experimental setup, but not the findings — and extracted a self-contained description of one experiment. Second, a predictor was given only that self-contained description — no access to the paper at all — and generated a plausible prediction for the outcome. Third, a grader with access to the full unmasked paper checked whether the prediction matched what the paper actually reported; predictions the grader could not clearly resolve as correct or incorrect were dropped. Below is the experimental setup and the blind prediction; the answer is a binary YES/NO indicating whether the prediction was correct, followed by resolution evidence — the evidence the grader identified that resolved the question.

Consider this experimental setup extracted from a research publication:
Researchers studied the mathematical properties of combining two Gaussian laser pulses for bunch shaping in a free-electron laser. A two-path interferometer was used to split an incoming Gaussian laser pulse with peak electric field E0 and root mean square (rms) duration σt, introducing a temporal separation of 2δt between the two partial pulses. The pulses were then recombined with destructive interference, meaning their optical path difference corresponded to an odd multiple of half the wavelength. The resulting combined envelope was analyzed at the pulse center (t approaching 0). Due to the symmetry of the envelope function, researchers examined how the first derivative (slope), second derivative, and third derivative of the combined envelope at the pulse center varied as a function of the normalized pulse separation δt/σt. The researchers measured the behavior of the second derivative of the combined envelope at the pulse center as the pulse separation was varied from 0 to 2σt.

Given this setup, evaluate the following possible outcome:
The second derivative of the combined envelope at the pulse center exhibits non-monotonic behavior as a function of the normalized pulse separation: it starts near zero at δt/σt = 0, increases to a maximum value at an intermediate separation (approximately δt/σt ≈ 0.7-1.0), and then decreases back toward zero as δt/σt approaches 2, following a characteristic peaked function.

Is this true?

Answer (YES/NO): NO